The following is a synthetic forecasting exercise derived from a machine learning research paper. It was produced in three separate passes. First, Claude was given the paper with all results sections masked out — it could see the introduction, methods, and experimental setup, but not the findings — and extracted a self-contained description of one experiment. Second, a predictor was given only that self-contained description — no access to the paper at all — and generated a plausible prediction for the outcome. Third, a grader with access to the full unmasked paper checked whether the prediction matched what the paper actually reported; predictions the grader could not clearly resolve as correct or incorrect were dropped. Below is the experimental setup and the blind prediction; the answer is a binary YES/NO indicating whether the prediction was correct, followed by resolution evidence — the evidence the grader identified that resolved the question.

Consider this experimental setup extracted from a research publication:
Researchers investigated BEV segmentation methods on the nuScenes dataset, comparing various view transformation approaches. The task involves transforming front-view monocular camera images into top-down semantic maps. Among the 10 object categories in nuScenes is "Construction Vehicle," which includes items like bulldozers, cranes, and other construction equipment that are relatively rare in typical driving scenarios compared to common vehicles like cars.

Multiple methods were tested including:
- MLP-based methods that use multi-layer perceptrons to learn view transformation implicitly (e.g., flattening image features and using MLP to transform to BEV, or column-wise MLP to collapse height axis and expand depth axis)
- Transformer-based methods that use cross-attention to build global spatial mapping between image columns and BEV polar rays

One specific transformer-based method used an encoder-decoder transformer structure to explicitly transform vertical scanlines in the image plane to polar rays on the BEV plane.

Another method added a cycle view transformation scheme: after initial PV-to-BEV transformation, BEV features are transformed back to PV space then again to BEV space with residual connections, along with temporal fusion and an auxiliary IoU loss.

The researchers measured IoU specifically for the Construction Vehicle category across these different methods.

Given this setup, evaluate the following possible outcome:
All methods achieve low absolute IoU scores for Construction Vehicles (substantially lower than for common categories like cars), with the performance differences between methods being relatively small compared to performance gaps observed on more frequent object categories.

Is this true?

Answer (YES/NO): YES